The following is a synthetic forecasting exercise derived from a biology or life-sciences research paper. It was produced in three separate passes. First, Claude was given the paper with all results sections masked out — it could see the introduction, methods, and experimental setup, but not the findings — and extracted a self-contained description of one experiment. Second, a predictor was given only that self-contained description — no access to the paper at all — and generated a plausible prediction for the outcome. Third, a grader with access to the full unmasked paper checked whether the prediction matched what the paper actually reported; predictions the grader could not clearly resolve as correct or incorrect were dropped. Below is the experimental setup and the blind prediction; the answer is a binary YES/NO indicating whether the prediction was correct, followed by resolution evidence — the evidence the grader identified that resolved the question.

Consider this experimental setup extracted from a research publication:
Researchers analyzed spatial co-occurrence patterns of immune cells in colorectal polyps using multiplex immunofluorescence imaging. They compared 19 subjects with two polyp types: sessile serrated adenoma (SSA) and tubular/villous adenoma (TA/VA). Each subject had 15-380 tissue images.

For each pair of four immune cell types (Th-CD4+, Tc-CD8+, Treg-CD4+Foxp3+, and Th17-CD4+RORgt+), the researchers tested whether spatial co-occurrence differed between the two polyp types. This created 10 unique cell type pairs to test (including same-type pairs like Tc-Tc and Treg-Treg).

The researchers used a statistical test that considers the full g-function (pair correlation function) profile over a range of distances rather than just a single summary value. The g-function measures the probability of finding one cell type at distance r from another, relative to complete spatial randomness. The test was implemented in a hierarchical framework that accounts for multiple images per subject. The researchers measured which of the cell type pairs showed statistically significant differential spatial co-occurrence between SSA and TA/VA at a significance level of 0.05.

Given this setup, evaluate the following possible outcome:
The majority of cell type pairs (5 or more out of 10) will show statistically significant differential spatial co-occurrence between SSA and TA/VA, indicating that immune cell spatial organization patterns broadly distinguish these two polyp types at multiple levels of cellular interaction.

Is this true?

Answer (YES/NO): NO